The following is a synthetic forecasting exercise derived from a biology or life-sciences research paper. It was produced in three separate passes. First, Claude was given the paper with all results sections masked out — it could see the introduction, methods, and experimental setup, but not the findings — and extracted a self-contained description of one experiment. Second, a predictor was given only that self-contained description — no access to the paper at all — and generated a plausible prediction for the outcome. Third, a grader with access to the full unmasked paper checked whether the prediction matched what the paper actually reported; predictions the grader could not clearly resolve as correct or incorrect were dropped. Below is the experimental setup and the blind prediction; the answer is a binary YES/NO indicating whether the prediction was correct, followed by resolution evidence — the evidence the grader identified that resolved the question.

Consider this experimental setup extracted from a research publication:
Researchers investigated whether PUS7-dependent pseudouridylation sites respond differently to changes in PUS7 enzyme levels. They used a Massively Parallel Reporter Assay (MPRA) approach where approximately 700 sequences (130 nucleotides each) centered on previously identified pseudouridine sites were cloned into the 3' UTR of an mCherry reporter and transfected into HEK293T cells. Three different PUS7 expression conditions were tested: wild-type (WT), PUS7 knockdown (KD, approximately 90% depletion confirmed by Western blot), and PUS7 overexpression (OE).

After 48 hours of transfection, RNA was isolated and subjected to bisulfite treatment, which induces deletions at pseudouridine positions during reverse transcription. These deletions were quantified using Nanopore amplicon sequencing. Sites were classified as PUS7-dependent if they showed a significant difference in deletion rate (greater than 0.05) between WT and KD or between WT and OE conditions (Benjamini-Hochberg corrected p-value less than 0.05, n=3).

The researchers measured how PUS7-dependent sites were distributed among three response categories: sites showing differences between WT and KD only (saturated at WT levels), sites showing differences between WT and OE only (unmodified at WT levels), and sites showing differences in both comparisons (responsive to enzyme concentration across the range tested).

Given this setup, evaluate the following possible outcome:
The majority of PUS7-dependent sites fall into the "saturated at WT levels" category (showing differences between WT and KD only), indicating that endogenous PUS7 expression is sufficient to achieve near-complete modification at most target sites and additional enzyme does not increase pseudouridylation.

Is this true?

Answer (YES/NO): NO